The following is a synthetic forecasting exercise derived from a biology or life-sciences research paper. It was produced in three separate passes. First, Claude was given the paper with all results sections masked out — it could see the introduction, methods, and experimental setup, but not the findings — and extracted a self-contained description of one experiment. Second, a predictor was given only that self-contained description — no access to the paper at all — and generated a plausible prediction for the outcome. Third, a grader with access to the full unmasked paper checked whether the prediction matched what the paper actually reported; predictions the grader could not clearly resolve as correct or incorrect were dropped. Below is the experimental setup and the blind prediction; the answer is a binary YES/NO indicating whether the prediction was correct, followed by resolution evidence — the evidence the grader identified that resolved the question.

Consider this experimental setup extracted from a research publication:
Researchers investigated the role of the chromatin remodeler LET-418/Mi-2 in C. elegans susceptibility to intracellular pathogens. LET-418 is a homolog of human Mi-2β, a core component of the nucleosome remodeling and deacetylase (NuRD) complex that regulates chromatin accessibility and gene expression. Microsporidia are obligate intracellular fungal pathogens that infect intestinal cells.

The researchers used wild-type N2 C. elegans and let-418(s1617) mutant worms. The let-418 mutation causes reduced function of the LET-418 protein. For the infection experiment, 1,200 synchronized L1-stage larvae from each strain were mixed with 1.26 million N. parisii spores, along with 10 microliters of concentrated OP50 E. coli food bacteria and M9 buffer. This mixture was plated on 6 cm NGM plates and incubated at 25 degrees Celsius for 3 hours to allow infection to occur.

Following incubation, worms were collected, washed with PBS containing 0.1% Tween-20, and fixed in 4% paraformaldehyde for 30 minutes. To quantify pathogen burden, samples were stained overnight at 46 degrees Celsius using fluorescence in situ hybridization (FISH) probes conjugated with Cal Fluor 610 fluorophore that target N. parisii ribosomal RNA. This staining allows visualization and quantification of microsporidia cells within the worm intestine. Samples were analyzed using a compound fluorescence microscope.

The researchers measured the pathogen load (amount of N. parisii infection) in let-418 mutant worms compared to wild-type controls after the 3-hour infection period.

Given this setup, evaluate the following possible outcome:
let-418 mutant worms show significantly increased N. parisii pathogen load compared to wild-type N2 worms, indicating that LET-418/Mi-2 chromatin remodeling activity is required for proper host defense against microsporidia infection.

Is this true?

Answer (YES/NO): NO